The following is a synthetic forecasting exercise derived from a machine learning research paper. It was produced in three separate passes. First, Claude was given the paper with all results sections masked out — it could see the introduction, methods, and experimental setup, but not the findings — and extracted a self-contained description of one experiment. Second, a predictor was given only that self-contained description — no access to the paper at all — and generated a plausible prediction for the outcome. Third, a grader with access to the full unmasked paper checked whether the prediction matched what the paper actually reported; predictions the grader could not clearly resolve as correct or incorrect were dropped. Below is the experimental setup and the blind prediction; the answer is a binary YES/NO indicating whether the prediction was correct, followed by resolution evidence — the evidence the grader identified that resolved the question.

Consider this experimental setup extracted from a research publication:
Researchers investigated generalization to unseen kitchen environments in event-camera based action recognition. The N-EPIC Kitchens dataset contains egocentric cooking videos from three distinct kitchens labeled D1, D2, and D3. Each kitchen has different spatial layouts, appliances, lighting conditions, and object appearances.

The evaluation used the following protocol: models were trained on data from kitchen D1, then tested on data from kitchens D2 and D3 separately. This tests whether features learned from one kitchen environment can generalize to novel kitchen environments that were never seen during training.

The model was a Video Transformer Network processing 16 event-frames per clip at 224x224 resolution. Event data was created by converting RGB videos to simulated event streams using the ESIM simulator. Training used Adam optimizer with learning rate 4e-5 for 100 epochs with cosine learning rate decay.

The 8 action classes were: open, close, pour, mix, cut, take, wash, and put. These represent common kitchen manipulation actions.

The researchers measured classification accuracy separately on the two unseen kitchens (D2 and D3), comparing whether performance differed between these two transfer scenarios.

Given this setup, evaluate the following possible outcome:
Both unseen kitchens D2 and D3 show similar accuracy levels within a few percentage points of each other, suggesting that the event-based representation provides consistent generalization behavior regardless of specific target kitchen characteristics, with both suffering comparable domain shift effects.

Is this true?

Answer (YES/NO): NO